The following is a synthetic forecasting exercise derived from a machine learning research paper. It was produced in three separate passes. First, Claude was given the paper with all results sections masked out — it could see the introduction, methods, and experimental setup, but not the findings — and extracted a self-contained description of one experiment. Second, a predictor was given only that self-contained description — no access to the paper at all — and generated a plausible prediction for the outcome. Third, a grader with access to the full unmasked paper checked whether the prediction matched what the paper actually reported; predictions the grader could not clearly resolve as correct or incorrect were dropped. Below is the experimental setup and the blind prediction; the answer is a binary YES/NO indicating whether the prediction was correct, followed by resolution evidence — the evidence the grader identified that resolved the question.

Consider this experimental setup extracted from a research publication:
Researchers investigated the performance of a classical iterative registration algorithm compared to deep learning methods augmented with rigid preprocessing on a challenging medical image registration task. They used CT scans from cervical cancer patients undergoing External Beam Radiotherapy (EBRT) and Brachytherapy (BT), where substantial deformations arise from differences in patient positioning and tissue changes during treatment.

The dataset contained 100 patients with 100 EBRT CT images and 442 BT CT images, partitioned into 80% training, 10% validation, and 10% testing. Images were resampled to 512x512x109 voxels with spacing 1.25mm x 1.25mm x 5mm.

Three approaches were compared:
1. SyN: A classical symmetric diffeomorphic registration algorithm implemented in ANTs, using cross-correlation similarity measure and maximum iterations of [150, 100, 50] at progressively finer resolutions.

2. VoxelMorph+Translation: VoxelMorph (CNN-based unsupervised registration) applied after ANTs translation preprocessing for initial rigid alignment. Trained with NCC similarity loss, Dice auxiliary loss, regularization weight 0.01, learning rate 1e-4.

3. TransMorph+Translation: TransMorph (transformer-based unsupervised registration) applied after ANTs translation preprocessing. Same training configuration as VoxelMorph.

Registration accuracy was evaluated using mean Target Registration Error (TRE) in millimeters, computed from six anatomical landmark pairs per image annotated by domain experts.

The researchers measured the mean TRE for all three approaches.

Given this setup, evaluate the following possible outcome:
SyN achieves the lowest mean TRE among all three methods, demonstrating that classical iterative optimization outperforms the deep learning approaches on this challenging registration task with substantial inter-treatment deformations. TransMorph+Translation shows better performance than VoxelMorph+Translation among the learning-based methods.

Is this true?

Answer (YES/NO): YES